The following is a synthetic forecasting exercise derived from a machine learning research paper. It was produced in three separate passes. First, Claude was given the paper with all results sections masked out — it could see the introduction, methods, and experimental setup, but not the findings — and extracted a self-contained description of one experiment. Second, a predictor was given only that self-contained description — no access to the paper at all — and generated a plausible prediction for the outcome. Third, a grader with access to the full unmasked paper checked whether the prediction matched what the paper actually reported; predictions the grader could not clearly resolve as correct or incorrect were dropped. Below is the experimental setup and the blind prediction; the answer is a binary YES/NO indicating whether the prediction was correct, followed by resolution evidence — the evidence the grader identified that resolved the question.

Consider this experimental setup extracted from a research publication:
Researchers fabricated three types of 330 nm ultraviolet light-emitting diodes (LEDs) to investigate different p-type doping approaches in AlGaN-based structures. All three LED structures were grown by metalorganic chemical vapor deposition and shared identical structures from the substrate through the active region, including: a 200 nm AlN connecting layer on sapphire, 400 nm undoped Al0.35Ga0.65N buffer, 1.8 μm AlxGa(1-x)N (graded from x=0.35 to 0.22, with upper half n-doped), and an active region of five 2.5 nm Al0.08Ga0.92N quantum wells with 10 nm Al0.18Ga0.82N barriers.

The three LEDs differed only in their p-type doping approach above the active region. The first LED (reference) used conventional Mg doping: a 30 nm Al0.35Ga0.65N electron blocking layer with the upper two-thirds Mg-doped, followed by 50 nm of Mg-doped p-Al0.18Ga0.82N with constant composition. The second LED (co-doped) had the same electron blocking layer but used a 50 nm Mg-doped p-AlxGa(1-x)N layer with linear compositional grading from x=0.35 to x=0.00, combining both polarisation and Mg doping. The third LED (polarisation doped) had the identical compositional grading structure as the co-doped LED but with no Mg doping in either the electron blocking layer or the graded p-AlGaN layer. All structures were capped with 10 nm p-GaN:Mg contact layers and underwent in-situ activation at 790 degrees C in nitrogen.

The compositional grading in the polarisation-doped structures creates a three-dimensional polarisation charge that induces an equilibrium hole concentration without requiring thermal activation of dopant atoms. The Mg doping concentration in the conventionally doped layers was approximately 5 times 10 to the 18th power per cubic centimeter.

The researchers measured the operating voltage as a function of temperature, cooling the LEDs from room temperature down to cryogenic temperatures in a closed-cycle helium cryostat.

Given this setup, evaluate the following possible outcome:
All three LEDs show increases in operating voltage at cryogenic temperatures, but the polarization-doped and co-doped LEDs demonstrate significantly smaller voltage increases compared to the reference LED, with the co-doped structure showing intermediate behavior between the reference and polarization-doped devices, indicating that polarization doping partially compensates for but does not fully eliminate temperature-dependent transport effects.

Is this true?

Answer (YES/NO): NO